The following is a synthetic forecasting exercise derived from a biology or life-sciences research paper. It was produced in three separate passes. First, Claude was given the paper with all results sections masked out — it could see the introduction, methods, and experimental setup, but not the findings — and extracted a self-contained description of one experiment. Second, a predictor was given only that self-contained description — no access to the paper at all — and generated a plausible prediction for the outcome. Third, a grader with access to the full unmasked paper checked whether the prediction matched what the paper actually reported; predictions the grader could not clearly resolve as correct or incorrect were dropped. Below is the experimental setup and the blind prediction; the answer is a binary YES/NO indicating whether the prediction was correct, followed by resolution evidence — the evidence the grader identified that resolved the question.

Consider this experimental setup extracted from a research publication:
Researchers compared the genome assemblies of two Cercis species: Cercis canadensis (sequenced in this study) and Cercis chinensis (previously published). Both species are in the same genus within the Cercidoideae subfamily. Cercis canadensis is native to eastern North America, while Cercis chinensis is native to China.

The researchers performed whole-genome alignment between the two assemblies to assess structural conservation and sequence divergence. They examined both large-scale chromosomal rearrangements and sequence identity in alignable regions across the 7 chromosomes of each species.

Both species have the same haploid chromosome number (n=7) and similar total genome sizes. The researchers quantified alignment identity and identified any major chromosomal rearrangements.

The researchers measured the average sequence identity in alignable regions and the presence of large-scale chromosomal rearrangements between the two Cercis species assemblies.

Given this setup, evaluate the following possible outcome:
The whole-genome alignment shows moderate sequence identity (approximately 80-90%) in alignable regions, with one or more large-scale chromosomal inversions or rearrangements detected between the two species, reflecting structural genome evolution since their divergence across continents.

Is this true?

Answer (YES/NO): NO